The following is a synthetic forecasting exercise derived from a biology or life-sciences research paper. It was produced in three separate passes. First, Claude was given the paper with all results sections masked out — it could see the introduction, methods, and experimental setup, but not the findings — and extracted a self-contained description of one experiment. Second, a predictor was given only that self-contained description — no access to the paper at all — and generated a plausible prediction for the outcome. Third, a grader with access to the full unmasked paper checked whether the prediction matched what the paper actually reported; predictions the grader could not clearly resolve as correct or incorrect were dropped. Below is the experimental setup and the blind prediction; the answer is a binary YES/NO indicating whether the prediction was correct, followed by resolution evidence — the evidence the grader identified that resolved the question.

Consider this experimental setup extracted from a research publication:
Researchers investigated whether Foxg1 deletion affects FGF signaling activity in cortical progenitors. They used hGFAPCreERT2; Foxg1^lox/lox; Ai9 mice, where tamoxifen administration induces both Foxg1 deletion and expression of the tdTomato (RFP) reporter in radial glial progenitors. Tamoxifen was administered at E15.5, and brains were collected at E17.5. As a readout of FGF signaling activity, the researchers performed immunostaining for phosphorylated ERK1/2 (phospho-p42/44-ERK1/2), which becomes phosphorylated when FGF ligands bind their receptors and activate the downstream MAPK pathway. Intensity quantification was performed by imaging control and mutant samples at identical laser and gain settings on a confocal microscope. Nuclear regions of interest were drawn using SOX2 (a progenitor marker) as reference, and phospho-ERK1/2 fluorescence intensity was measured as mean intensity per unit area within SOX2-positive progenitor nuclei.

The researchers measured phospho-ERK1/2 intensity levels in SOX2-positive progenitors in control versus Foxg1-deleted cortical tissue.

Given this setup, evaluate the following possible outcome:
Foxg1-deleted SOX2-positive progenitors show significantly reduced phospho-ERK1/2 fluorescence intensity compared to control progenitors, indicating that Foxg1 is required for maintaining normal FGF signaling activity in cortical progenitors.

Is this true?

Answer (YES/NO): NO